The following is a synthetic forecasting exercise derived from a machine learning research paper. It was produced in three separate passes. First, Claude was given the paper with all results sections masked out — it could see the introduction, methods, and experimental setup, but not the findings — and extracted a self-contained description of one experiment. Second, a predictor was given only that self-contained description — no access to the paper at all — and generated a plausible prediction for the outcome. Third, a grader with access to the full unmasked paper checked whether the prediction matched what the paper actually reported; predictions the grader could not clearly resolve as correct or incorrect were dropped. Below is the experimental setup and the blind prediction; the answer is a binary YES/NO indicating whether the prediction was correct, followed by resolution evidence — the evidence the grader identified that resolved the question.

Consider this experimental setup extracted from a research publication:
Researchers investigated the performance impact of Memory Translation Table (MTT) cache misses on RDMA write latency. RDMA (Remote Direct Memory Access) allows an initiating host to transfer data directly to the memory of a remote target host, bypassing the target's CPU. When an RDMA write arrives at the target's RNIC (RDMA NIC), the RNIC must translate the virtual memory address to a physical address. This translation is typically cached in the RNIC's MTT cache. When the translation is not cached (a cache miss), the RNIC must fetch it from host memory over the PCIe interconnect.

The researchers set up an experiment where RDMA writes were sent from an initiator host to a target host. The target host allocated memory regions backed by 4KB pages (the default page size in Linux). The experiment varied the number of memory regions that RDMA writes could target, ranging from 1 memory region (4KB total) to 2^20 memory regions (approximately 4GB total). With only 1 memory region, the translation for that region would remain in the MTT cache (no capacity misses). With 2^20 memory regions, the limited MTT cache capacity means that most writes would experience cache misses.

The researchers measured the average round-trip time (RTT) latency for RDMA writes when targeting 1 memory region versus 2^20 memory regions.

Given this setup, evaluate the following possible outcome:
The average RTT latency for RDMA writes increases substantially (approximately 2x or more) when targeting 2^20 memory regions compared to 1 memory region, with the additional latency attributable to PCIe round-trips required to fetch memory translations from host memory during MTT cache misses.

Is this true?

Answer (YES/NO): YES